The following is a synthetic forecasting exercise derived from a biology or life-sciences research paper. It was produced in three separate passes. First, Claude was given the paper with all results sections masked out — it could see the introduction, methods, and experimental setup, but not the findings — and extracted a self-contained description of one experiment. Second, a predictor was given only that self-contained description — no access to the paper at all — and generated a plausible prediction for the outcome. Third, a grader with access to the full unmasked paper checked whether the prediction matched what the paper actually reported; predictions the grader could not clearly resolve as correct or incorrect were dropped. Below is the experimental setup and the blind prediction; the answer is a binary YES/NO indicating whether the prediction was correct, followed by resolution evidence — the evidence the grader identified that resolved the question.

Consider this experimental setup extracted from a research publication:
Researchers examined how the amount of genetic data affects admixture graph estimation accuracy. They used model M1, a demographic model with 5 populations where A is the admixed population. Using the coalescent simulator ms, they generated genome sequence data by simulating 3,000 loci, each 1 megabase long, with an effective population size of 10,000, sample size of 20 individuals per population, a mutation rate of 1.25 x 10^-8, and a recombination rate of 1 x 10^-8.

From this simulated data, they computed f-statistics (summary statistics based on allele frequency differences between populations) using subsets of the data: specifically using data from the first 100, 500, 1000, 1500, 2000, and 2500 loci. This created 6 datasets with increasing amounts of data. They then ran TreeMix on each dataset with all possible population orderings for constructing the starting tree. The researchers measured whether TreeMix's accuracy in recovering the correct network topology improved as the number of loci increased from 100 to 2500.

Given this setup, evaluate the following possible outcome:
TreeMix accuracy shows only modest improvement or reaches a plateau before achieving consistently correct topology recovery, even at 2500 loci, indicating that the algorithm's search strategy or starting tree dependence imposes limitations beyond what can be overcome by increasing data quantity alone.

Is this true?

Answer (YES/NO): YES